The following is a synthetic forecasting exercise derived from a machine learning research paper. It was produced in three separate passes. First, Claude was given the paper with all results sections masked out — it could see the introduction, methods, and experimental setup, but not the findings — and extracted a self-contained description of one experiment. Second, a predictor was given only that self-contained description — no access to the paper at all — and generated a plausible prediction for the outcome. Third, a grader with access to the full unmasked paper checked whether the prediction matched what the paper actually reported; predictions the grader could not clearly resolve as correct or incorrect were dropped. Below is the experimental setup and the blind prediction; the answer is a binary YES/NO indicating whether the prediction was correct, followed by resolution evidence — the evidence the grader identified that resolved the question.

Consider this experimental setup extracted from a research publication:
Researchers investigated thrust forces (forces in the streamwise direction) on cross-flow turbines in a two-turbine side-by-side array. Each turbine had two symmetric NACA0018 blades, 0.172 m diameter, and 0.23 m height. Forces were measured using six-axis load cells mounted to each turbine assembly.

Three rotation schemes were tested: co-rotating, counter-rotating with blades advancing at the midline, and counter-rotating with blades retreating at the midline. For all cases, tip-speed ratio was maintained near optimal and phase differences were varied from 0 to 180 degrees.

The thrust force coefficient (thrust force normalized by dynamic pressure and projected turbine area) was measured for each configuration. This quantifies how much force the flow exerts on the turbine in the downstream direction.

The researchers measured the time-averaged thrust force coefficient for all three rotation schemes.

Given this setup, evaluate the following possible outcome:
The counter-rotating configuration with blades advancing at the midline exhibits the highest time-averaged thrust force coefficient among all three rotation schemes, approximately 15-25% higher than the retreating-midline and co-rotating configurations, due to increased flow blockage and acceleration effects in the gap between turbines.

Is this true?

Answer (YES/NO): NO